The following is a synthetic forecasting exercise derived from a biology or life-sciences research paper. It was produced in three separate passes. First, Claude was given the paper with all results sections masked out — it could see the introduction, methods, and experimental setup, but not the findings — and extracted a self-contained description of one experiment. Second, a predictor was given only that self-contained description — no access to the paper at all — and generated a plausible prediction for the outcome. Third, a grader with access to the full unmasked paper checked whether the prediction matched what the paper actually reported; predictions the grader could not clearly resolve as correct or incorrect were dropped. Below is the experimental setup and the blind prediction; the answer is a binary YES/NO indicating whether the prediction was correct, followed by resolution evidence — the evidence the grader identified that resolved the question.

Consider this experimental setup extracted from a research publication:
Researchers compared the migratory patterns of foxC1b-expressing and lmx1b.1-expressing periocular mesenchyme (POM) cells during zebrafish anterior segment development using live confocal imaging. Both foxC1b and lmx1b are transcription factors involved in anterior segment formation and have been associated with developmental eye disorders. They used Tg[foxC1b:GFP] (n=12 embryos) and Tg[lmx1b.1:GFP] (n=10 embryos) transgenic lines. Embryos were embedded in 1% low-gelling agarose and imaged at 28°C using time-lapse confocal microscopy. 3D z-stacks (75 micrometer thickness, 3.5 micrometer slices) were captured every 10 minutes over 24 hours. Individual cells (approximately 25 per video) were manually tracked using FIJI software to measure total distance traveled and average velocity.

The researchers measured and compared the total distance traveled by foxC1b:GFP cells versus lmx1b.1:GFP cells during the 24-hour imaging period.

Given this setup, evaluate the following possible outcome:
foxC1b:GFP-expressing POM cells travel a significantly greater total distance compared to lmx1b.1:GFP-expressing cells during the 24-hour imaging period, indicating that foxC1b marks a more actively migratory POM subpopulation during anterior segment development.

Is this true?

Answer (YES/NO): YES